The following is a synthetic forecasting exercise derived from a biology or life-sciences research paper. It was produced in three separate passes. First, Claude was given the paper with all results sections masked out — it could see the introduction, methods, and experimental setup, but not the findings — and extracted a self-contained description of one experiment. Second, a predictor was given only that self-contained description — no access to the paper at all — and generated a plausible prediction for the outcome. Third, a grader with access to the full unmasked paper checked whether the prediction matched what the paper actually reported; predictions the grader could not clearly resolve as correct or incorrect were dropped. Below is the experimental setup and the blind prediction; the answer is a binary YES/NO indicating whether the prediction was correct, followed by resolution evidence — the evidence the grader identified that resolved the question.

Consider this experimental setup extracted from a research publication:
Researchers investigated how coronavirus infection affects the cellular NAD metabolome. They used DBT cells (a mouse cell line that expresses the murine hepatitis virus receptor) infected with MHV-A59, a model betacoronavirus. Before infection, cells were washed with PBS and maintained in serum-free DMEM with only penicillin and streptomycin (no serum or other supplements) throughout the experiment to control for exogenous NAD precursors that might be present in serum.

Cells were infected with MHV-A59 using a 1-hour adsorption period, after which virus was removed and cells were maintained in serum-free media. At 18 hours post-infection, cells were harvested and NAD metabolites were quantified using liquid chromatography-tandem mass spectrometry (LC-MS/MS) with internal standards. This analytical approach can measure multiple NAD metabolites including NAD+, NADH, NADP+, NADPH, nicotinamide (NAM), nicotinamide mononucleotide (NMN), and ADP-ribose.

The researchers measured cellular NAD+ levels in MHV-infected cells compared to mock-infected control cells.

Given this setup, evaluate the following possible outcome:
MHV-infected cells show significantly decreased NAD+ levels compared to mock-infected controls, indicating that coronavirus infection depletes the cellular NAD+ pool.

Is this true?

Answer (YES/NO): YES